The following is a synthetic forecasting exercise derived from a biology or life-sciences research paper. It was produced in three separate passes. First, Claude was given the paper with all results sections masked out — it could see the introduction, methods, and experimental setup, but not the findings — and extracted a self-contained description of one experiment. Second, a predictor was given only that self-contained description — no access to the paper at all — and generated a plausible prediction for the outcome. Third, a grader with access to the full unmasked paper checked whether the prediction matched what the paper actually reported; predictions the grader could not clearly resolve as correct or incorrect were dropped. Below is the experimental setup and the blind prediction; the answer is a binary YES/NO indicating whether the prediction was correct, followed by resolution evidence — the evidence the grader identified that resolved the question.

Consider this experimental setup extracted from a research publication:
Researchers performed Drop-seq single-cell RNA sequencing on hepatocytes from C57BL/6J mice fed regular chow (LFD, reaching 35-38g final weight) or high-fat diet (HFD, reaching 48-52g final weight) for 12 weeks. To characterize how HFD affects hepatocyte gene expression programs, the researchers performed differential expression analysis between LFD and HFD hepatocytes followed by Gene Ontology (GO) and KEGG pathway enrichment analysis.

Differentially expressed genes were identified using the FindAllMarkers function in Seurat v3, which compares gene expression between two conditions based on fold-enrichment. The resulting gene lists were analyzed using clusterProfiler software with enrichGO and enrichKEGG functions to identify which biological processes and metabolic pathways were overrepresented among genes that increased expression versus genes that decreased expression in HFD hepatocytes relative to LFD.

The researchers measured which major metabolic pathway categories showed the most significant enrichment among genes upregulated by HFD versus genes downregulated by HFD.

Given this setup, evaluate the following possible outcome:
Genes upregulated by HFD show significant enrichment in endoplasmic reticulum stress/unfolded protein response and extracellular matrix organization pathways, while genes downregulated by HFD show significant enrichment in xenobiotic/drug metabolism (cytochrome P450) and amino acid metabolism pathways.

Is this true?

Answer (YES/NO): NO